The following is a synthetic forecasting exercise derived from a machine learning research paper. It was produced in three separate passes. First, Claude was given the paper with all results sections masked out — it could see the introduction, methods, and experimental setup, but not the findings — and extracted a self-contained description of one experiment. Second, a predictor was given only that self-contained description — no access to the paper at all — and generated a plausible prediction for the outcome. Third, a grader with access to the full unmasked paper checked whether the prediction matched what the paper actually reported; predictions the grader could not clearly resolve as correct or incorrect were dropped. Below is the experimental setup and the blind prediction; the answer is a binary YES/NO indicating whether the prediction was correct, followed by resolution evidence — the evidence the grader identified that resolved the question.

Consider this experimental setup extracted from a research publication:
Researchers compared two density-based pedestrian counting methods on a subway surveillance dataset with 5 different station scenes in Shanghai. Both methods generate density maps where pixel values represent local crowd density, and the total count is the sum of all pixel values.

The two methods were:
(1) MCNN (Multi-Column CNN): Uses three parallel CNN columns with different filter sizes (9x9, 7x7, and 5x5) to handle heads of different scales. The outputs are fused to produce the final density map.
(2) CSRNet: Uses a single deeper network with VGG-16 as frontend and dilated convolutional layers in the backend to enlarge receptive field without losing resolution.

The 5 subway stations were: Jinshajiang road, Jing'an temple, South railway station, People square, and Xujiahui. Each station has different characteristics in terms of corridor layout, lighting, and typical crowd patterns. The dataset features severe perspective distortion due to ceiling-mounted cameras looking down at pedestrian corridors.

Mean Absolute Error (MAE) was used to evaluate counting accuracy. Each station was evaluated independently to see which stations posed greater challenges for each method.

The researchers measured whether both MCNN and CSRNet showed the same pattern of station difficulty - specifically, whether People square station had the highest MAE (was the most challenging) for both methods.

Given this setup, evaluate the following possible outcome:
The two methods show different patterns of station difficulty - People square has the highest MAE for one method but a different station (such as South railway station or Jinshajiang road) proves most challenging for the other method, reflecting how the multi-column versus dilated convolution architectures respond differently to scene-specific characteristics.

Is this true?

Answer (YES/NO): NO